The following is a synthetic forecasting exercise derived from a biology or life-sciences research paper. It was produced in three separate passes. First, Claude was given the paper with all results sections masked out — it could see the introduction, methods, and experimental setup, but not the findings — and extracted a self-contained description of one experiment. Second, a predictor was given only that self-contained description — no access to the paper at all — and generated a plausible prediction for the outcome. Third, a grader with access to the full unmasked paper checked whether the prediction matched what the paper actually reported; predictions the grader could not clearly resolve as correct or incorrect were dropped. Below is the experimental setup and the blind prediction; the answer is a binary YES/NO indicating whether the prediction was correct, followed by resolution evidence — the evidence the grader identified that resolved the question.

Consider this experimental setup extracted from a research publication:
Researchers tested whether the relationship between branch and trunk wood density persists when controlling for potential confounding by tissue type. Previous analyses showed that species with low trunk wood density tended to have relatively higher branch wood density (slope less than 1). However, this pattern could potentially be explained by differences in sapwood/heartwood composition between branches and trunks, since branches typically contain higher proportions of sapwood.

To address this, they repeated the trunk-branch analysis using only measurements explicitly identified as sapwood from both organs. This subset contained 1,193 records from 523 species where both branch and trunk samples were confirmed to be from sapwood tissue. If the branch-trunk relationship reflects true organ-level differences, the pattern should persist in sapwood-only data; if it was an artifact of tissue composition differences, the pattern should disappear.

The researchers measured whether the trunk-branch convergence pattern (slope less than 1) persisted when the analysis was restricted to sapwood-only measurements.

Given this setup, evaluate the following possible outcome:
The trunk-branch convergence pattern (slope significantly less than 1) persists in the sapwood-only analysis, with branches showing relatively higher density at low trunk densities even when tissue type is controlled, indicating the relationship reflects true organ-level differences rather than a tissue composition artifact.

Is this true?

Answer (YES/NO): NO